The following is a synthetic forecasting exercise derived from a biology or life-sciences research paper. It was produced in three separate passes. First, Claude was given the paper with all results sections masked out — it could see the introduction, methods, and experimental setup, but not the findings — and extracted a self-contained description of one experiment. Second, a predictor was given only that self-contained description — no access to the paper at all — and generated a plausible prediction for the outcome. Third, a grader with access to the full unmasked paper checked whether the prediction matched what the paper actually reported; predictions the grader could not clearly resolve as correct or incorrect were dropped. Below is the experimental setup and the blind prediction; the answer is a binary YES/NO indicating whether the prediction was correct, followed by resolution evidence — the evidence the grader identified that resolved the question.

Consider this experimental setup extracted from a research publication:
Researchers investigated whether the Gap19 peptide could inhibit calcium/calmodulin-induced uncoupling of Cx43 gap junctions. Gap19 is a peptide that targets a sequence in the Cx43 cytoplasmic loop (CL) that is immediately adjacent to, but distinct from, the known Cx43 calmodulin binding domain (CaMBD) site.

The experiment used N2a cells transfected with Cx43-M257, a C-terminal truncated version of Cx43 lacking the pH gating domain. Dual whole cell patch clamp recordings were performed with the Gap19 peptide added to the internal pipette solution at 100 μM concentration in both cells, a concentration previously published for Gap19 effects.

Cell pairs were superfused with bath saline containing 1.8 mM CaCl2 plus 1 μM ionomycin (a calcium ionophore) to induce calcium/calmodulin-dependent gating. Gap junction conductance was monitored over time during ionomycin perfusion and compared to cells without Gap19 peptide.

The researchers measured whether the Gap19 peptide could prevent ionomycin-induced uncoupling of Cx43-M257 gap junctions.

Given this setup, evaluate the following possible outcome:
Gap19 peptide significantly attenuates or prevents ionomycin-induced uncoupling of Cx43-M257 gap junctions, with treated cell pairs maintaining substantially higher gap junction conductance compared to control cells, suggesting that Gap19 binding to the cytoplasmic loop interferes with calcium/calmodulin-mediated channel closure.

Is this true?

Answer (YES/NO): NO